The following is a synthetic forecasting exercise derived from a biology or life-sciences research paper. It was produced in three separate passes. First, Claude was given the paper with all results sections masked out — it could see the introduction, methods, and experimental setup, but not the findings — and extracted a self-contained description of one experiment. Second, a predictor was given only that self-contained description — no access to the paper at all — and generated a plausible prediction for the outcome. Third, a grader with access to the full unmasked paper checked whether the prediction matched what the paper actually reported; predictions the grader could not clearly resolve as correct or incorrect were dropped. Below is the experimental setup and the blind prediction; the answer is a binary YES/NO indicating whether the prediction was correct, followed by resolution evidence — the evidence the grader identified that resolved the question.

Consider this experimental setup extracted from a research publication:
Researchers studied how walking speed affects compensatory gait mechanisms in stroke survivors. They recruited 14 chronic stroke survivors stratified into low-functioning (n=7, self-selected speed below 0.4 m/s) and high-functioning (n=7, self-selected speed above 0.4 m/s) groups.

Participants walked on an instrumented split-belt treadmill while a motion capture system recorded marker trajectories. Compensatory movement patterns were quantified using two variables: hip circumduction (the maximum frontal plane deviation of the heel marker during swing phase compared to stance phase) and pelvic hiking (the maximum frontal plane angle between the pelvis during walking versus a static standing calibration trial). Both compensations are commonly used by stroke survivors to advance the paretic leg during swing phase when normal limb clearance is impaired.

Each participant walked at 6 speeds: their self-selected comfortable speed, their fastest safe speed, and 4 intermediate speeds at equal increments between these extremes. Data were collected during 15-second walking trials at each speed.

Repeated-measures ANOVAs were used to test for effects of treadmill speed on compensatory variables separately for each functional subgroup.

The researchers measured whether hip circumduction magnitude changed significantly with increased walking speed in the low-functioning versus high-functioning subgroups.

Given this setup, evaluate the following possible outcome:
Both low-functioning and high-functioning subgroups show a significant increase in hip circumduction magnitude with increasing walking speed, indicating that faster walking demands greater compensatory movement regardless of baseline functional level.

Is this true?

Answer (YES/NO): NO